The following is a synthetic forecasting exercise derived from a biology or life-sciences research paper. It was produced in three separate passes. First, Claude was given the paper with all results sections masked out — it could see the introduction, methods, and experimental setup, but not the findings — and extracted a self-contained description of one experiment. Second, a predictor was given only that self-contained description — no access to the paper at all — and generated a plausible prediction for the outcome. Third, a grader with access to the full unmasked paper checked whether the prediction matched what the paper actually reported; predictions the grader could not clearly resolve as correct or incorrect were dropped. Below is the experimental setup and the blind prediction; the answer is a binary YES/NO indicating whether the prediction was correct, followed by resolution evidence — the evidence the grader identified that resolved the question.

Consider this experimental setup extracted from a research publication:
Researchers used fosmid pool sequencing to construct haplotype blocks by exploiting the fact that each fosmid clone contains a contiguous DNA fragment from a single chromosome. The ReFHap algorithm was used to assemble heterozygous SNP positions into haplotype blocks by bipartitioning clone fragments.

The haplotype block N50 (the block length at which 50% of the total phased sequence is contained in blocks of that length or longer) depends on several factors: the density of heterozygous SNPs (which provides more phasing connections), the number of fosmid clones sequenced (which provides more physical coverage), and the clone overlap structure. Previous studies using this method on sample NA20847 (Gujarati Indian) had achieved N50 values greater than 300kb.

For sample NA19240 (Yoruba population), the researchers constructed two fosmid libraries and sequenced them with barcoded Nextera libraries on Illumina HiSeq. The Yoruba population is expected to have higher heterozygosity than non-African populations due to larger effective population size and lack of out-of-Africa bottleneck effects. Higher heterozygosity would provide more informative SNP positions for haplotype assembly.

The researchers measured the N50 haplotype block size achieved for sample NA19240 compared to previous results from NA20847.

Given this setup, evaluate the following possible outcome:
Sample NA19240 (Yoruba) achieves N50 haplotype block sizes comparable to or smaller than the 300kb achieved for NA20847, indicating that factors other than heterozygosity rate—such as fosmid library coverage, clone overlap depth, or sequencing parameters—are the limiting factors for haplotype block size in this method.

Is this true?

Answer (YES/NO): NO